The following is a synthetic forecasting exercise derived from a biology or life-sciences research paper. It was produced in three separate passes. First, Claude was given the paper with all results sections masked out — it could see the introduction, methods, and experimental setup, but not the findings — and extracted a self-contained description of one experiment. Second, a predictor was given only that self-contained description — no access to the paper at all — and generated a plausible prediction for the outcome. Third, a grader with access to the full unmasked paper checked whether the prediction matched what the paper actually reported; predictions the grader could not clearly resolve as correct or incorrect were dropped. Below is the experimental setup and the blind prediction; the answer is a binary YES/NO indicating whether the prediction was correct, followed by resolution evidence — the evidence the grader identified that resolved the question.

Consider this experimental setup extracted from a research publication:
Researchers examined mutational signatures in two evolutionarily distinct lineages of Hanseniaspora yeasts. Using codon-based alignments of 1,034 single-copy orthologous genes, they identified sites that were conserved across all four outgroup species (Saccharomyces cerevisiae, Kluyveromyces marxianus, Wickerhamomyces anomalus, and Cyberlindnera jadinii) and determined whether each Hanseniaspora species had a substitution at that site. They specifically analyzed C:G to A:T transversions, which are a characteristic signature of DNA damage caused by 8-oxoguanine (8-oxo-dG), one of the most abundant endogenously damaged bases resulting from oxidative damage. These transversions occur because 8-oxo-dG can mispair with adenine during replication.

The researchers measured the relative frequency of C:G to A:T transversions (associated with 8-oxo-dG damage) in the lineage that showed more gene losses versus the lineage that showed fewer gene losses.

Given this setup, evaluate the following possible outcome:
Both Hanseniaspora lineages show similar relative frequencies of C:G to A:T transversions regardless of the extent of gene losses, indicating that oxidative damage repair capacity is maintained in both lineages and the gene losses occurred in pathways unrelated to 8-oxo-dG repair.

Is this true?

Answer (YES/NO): NO